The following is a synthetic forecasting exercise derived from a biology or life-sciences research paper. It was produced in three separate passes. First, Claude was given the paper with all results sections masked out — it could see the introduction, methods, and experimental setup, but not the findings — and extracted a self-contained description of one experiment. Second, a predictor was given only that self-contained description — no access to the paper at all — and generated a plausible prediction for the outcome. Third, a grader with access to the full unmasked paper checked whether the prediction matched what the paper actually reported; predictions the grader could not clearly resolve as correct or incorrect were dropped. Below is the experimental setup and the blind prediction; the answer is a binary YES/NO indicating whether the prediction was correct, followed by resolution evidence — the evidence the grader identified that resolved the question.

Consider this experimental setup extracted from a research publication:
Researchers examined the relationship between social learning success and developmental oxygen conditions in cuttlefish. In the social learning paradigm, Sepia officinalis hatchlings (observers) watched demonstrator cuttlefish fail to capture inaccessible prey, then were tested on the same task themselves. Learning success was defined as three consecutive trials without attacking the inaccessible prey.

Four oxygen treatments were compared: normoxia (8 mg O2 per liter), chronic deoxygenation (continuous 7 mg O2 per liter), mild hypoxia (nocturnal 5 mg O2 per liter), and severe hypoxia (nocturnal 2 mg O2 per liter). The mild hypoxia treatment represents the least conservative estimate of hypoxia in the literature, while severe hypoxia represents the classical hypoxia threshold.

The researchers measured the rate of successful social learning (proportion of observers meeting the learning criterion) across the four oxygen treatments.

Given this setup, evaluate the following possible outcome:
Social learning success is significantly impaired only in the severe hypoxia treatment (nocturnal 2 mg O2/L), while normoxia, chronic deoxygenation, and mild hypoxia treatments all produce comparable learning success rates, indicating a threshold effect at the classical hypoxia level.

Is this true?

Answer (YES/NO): NO